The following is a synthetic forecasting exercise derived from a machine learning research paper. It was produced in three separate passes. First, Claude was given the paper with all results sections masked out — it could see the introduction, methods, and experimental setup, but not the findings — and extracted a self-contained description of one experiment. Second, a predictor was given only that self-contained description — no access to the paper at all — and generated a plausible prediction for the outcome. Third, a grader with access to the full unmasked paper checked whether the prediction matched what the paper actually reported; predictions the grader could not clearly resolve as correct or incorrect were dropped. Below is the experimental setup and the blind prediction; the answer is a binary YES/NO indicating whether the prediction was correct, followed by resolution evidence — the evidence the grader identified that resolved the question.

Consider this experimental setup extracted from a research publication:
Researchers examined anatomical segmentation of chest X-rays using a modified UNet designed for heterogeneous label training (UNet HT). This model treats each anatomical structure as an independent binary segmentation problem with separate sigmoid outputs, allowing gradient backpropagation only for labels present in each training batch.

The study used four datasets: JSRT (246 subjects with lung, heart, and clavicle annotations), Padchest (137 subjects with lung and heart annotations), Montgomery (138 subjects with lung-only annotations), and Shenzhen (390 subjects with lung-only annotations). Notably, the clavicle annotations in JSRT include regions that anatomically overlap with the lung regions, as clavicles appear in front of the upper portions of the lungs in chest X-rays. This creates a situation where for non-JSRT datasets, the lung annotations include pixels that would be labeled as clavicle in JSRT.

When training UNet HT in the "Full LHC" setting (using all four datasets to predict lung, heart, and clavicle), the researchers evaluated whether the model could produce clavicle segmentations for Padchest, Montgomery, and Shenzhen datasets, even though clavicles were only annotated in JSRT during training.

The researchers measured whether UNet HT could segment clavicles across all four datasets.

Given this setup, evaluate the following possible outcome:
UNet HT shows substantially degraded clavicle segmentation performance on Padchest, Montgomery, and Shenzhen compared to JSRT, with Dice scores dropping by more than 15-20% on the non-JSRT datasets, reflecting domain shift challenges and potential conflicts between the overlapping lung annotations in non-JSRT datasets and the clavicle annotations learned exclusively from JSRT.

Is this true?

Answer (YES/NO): NO